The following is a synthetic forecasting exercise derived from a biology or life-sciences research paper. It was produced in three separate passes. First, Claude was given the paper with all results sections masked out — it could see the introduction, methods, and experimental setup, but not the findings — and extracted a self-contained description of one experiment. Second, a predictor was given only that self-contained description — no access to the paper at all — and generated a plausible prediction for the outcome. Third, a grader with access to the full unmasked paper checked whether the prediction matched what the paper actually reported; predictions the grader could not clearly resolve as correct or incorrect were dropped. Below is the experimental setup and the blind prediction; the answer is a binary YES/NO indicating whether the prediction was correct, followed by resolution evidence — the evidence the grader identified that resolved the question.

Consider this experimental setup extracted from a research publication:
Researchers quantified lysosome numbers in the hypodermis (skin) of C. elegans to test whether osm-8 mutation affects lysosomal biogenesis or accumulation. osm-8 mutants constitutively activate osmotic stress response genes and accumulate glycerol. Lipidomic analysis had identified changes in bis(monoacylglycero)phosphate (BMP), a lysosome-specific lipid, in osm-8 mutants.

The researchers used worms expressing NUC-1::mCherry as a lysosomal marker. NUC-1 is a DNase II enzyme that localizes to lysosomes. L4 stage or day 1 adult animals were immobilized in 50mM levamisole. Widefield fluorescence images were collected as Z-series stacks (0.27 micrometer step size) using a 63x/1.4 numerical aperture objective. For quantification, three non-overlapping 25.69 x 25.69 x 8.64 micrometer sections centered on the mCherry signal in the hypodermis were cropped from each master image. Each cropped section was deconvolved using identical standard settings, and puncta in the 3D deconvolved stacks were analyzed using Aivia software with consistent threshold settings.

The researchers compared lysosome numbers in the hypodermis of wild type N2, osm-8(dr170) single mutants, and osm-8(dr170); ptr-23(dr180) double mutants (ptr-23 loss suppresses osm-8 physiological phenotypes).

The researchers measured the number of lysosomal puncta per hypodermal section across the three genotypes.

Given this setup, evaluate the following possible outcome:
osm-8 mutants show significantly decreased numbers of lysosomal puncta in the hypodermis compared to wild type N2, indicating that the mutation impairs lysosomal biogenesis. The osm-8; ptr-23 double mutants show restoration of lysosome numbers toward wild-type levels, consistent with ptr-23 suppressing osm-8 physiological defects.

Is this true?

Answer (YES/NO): NO